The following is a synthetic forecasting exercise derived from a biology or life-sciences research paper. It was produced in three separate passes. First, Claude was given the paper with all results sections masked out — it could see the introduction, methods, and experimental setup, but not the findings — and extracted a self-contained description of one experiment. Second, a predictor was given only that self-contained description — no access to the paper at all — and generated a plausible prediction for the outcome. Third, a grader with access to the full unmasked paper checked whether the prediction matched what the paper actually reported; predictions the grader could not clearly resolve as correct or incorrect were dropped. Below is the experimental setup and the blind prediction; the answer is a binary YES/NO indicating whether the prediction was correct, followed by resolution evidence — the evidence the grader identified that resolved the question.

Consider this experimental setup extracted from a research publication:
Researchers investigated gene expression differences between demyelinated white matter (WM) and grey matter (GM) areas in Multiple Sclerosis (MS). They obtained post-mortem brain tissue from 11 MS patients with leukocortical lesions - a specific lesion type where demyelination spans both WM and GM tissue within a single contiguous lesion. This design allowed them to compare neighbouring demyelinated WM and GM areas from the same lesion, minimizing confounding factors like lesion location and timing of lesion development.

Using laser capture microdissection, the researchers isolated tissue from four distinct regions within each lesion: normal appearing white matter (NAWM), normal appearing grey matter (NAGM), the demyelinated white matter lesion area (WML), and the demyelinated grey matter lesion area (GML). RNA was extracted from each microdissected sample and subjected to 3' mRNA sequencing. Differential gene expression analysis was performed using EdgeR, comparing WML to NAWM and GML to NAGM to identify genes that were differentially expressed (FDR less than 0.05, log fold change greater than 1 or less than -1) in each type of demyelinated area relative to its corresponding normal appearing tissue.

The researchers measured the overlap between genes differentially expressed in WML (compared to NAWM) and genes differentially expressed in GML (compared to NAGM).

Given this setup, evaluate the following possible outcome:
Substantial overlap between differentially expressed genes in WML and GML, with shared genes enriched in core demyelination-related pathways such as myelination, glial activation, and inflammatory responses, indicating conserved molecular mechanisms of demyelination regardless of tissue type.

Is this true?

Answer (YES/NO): NO